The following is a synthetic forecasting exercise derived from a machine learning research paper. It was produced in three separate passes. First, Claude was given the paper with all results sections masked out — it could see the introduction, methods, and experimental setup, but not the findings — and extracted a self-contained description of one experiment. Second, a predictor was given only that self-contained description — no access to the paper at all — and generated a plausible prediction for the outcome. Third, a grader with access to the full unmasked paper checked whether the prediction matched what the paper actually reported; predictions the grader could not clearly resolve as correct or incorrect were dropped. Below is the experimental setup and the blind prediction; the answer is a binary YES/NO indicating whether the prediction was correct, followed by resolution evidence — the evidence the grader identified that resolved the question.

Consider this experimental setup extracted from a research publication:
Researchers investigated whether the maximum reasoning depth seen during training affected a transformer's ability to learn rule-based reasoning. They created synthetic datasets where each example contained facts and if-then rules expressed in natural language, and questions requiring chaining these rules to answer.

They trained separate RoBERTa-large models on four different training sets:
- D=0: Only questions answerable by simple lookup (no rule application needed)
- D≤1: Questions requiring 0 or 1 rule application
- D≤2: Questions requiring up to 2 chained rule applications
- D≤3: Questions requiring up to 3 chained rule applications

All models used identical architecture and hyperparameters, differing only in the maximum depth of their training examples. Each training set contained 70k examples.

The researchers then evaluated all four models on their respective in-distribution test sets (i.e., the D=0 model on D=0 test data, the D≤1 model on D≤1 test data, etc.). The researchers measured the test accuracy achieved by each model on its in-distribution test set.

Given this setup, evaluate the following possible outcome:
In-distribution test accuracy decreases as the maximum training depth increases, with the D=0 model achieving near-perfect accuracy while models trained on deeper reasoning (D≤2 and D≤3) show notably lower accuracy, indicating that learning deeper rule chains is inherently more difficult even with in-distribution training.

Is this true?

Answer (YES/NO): NO